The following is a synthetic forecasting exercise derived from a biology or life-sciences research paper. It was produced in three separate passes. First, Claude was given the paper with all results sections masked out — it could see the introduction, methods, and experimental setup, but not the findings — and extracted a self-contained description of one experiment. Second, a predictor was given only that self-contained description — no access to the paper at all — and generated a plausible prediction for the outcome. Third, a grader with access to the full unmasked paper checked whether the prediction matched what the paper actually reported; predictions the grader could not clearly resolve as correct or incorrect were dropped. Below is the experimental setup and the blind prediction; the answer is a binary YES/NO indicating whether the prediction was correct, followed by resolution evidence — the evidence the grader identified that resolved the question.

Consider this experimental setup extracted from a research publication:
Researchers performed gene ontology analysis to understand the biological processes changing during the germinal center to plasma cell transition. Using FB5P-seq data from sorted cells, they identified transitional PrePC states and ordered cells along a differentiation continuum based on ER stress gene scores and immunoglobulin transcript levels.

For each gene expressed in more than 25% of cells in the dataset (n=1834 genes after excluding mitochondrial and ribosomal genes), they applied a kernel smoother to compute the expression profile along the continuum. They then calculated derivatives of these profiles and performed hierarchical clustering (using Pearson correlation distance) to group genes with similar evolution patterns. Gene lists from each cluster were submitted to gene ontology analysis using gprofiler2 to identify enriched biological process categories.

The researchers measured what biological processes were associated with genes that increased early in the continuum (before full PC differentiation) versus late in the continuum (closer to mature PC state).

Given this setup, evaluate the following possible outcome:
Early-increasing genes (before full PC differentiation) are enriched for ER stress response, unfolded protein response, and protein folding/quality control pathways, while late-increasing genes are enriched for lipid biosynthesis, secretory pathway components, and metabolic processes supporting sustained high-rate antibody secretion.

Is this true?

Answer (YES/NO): NO